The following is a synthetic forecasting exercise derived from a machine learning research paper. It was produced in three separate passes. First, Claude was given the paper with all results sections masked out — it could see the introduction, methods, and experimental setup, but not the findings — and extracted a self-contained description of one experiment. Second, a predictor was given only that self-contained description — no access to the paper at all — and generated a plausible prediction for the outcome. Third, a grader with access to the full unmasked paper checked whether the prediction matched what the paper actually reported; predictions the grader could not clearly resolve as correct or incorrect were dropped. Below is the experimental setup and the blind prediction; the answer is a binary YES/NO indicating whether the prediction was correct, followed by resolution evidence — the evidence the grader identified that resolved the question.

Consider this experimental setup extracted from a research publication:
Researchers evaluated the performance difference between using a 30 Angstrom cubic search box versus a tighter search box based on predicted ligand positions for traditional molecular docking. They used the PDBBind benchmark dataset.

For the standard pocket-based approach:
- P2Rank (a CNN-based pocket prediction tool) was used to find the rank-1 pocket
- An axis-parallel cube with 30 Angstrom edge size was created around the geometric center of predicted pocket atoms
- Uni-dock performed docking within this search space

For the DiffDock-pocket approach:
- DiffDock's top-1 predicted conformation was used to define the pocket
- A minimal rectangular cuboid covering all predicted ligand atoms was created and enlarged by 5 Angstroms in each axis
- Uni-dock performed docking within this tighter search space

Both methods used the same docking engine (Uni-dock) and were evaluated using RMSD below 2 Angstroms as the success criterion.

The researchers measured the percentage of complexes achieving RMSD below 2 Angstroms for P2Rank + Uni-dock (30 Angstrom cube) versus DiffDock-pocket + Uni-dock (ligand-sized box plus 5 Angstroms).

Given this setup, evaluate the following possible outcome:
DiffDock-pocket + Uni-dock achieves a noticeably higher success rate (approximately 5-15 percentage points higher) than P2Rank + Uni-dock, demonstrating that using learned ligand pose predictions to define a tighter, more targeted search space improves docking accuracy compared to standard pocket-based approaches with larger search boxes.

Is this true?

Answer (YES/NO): YES